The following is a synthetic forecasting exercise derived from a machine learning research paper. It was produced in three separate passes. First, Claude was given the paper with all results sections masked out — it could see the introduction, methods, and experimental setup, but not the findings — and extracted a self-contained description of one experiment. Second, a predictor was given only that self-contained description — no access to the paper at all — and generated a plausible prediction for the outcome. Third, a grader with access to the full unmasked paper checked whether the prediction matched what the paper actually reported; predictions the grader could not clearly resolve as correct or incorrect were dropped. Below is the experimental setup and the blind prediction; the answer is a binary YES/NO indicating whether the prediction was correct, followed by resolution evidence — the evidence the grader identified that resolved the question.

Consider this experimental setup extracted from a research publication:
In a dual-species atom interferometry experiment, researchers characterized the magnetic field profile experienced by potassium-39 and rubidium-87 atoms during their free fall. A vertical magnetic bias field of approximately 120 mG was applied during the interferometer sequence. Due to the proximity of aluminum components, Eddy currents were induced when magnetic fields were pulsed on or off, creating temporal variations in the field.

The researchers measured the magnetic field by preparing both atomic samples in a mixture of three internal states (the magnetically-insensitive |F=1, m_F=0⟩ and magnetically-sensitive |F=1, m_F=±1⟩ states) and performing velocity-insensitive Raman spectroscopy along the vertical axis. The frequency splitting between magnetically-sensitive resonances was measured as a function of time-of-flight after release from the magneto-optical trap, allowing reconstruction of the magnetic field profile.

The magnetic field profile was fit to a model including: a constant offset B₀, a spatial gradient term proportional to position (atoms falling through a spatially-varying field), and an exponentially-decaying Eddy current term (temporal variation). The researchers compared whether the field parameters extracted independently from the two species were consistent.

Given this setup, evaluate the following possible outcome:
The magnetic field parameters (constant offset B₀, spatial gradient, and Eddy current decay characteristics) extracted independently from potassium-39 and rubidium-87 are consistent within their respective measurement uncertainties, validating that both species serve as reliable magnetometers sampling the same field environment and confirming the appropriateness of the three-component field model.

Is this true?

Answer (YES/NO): YES